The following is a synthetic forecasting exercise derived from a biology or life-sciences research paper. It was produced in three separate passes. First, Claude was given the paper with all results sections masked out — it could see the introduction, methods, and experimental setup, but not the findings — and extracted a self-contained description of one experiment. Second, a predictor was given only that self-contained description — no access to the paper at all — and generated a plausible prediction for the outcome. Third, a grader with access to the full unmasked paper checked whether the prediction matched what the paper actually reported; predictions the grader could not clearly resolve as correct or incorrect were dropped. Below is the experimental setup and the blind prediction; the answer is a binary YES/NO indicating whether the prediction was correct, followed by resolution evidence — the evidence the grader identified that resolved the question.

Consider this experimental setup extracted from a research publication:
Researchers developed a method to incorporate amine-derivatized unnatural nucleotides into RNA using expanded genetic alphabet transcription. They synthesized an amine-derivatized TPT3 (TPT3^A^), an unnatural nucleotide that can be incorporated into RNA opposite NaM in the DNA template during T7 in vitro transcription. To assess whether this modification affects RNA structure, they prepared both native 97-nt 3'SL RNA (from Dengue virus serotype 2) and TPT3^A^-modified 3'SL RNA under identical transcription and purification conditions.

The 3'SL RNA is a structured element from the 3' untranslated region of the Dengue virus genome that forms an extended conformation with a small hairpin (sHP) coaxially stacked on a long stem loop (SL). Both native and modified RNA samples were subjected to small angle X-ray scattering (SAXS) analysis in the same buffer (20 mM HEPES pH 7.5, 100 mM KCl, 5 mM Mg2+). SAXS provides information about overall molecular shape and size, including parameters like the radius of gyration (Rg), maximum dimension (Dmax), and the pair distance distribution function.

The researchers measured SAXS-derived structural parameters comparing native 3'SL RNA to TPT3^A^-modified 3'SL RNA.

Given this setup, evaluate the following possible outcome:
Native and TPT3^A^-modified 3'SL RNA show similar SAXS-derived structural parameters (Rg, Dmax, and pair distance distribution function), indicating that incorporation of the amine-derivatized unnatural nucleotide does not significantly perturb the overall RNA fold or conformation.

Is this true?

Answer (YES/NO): YES